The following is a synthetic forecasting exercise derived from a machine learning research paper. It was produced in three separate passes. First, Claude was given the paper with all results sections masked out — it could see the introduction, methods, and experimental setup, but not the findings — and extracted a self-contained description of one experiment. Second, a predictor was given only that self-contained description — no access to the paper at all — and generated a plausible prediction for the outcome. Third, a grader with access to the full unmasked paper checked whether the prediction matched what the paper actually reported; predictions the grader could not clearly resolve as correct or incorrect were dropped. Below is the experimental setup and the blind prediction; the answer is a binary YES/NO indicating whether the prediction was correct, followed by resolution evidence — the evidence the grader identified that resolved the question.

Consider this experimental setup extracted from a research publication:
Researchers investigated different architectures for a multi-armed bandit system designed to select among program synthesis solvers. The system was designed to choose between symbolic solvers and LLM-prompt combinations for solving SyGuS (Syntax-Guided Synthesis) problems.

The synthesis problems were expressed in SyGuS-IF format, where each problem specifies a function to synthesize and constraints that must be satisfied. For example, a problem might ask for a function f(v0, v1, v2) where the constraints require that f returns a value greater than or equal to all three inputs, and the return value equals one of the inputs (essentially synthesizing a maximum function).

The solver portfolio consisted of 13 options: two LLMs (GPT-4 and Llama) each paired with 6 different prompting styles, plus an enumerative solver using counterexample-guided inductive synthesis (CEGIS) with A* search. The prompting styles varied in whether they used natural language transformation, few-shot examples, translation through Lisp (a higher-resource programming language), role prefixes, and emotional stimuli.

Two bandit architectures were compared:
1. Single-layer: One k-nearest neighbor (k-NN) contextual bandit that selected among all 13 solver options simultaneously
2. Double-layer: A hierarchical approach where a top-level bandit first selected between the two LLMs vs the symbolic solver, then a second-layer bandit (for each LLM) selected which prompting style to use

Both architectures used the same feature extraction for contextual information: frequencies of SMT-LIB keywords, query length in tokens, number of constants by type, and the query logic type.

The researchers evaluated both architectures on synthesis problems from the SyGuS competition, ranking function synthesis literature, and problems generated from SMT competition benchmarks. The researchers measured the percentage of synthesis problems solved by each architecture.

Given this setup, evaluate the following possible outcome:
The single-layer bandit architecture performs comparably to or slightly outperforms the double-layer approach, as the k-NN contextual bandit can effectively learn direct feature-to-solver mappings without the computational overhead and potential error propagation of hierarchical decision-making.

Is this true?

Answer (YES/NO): YES